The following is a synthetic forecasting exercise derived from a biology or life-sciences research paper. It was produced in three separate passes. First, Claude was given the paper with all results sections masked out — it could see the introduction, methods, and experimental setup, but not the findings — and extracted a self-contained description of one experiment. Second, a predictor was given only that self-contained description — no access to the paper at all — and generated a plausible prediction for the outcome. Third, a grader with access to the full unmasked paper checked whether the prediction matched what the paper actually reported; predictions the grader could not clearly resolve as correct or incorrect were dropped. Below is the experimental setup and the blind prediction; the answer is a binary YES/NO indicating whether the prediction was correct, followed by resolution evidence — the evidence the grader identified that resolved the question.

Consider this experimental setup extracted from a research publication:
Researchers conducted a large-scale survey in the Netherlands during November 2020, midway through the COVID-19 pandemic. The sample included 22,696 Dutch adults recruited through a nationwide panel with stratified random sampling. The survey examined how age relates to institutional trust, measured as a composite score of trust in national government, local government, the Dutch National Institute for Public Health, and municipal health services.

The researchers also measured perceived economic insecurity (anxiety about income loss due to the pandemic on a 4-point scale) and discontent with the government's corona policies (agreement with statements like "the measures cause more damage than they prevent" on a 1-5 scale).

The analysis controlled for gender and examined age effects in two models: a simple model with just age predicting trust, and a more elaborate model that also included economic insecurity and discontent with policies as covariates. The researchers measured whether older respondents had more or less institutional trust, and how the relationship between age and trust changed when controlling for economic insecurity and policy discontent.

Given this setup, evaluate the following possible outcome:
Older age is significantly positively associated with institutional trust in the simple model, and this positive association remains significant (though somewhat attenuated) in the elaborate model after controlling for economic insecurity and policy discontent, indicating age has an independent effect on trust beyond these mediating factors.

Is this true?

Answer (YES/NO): NO